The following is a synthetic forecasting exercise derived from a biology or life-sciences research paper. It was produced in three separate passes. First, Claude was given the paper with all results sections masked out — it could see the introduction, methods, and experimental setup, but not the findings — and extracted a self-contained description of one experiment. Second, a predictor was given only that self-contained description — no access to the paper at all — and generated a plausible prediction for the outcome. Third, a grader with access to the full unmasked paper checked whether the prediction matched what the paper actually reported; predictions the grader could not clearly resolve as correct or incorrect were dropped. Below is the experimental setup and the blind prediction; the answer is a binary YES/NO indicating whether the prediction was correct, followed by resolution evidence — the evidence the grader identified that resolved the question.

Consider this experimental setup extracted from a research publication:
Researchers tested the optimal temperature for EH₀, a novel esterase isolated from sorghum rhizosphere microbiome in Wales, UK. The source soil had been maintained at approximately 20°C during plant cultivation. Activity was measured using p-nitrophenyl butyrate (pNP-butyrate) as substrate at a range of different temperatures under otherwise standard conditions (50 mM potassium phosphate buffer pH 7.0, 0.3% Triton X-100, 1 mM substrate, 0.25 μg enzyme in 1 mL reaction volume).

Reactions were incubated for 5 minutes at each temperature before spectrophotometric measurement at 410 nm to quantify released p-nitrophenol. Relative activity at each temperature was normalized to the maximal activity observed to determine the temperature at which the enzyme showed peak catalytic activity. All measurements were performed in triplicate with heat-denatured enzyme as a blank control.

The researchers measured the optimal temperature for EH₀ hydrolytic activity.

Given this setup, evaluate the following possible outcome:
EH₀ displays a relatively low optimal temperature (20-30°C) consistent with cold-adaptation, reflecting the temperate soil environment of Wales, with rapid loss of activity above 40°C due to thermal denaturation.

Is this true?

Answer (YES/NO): NO